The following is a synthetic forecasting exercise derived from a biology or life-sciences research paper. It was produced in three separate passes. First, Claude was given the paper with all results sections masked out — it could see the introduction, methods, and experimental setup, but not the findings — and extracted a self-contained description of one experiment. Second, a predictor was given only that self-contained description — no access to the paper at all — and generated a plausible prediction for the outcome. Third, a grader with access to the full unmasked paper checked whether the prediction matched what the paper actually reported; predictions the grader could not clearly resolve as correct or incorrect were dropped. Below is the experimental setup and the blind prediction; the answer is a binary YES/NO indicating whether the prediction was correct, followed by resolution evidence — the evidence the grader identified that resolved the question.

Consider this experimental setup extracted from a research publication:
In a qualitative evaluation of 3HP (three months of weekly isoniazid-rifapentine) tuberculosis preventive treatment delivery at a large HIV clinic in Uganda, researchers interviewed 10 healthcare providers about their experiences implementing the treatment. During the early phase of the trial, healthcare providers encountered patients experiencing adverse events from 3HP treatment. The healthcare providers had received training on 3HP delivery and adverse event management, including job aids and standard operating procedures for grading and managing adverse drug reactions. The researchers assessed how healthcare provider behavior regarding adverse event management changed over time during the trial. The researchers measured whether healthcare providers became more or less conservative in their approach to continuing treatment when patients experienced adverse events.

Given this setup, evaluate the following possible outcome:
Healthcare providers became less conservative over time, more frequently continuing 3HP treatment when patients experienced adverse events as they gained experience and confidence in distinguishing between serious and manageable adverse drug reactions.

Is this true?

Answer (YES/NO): YES